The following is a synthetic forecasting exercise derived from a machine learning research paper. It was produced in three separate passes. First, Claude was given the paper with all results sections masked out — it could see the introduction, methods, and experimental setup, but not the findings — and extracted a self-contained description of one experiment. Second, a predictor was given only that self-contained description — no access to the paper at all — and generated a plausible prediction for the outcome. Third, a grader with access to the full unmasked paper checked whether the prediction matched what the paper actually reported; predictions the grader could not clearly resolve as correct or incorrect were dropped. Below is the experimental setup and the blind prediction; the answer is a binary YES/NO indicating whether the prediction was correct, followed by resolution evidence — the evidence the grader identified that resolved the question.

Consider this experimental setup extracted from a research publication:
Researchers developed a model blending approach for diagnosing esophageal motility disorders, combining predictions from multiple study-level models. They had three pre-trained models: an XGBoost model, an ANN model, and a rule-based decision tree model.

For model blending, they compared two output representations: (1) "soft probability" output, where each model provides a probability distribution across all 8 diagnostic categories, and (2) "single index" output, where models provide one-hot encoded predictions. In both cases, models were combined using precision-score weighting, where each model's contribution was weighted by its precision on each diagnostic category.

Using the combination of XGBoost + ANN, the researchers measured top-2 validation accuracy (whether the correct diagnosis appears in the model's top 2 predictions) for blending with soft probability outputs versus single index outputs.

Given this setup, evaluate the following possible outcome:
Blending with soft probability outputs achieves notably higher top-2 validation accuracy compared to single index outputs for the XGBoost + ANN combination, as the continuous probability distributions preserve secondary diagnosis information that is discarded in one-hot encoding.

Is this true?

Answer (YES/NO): YES